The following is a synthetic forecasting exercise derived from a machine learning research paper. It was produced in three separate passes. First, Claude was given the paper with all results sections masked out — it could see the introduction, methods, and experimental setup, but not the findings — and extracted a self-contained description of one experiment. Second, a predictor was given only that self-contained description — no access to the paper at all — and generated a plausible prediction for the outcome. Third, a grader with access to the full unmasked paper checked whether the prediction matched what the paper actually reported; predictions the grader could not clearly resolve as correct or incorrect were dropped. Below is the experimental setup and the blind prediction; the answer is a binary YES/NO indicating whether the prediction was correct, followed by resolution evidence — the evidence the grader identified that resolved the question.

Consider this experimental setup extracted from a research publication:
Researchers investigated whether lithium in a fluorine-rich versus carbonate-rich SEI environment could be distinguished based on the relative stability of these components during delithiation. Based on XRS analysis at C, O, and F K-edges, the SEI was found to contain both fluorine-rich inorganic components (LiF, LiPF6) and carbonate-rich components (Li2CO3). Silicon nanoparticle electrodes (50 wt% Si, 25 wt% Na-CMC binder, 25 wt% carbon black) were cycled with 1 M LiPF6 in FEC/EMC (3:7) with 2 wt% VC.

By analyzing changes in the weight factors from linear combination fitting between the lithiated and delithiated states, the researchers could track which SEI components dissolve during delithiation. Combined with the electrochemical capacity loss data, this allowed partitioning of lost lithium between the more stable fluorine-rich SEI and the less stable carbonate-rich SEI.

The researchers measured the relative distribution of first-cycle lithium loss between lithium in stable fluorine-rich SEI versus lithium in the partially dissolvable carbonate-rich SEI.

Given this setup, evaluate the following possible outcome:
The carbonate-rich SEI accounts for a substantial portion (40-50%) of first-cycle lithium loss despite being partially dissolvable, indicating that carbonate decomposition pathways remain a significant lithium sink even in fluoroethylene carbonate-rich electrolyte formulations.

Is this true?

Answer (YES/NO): NO